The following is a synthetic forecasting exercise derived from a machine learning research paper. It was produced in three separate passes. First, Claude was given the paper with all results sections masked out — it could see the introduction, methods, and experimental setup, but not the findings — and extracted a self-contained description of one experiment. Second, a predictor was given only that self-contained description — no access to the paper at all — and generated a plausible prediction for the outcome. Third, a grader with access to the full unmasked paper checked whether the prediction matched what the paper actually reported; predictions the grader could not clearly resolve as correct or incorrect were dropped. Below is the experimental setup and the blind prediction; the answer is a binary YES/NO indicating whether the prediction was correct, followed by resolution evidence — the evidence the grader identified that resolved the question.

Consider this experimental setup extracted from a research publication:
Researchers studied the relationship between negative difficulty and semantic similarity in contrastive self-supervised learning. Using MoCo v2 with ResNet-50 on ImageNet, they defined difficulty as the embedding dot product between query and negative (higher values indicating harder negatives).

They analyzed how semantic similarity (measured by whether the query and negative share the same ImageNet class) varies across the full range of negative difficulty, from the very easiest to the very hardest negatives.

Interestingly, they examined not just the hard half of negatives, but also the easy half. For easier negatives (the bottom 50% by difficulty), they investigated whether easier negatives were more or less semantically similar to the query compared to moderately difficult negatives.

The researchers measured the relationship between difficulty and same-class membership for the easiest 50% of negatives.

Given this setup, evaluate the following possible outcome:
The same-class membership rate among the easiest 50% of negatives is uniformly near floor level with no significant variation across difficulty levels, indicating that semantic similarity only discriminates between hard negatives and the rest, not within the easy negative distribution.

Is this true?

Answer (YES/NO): NO